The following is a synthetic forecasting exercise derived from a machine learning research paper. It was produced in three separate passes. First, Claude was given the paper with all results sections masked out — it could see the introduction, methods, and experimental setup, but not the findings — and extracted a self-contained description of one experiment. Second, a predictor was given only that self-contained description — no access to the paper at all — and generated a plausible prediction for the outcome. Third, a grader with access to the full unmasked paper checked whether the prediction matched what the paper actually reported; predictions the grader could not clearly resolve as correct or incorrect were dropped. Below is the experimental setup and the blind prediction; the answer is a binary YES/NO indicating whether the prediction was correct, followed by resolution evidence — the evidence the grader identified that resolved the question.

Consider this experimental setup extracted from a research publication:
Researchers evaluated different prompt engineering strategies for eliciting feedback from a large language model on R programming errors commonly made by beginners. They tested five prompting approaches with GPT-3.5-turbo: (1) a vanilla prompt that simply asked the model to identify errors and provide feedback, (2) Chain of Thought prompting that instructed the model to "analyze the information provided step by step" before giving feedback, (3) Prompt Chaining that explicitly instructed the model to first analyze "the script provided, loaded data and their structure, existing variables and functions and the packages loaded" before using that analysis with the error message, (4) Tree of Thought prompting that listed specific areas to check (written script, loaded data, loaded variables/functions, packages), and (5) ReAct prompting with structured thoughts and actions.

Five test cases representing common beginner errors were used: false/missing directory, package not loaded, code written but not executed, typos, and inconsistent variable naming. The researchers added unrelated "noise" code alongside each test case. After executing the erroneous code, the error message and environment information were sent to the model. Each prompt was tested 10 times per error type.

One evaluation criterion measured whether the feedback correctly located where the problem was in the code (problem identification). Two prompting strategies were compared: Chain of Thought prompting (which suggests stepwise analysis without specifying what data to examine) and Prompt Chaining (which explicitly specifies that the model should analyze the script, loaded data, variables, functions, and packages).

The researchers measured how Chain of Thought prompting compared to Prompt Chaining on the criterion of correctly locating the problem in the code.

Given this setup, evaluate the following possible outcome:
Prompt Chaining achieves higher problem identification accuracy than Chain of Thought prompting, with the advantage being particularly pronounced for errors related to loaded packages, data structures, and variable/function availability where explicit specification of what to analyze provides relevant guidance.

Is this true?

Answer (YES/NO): NO